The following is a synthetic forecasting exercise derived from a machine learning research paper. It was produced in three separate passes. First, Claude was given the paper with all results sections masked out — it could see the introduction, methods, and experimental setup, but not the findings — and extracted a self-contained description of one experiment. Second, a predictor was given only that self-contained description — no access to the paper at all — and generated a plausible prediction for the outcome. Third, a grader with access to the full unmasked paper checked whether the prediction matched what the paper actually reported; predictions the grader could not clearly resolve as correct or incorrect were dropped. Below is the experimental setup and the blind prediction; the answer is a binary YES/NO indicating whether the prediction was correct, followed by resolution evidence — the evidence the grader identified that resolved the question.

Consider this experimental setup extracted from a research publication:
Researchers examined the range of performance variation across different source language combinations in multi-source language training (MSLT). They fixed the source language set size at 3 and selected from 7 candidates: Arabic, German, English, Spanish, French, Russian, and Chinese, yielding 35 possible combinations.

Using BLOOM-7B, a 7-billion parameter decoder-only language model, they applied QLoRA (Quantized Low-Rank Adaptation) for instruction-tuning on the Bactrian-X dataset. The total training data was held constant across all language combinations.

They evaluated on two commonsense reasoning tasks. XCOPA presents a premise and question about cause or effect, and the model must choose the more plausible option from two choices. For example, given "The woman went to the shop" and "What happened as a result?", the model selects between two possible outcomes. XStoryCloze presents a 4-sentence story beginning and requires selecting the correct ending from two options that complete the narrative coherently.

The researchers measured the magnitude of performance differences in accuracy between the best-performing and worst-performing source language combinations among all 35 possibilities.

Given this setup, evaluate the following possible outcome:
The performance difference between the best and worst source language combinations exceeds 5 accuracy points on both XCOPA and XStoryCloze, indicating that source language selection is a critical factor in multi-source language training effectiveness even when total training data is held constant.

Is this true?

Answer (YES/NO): NO